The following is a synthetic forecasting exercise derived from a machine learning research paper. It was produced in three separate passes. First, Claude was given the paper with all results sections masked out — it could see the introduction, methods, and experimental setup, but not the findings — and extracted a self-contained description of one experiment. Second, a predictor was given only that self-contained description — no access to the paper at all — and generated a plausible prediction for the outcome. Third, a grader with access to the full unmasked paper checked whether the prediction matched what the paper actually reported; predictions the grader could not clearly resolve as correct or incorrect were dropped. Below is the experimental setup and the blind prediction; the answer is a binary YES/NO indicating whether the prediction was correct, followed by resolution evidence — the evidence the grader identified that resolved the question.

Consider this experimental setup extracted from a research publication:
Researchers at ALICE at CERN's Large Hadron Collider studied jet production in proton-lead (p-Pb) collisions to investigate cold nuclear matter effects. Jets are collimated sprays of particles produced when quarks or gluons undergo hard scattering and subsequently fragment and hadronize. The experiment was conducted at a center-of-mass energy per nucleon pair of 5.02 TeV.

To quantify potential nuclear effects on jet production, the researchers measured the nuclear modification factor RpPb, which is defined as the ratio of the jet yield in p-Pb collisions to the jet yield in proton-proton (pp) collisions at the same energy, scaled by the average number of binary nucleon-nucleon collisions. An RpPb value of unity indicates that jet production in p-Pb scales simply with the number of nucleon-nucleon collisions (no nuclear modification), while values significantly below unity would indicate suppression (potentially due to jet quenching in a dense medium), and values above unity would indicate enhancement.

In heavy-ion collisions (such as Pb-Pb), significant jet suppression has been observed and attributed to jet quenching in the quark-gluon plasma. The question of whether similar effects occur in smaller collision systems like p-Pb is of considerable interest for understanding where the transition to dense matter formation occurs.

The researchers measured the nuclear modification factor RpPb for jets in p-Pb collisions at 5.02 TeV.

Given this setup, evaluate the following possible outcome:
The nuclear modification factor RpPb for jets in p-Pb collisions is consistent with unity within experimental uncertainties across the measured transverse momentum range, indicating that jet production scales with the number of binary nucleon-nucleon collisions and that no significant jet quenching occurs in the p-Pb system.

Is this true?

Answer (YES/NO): YES